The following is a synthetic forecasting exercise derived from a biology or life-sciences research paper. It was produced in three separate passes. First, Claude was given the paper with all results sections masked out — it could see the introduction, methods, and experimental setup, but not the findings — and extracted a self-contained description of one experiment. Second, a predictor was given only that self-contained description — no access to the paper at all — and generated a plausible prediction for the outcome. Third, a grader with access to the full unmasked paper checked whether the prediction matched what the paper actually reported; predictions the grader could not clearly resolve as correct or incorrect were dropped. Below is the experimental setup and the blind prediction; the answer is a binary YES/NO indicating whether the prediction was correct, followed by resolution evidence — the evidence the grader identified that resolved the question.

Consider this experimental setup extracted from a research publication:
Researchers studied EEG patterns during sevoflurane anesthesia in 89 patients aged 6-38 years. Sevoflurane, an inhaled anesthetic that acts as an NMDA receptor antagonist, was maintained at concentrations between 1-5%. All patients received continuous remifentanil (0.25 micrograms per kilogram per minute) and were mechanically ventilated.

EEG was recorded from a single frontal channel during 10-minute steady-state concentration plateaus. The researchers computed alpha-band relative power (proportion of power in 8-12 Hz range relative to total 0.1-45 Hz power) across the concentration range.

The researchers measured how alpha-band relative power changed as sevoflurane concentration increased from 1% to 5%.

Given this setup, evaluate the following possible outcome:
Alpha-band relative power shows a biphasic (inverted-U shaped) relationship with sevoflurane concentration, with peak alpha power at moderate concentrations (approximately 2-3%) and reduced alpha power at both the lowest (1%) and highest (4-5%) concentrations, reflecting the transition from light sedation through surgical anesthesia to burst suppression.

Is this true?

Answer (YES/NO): NO